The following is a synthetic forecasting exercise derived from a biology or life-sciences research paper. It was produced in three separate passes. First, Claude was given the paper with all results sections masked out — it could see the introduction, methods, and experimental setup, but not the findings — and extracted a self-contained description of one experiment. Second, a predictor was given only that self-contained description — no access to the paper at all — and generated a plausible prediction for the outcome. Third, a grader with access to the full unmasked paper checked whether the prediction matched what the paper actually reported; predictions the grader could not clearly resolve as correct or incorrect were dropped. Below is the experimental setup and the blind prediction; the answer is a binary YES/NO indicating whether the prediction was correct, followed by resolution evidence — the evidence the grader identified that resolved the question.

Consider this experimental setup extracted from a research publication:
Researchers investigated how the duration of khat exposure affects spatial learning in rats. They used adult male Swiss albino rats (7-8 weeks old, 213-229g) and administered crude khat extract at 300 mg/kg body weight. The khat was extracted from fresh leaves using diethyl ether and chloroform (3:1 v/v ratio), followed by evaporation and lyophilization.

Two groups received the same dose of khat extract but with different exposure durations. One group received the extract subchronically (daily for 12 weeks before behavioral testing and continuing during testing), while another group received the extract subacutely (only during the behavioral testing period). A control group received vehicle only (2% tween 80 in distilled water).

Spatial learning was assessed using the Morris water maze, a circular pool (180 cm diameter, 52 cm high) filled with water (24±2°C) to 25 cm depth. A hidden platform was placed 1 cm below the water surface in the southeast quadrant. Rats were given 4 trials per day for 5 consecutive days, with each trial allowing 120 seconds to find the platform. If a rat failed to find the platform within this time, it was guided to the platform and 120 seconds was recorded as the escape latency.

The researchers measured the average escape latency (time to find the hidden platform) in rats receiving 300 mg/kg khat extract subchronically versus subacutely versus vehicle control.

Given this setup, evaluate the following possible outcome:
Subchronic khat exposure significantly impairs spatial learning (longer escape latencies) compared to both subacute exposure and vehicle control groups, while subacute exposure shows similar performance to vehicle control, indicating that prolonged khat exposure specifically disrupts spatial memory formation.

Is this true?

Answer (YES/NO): YES